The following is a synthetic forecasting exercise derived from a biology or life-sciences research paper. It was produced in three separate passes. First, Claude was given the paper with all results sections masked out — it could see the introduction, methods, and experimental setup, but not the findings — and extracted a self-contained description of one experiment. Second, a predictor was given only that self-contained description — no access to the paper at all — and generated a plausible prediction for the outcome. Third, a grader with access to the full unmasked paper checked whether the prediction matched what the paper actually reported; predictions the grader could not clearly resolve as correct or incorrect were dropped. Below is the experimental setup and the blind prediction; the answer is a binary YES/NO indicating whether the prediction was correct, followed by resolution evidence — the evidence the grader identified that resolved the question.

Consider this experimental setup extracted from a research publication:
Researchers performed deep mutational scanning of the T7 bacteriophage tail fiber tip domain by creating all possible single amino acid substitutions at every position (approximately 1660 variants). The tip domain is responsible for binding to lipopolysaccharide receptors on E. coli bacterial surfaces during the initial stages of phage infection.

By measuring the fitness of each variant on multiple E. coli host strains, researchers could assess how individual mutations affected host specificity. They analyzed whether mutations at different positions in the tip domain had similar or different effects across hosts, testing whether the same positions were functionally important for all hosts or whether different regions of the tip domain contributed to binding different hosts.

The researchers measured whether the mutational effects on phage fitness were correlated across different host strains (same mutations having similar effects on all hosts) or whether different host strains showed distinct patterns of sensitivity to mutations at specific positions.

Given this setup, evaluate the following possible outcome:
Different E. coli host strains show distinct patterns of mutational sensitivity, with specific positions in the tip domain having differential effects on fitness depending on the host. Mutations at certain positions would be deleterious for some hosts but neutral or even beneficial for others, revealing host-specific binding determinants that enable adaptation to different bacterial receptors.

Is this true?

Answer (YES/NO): YES